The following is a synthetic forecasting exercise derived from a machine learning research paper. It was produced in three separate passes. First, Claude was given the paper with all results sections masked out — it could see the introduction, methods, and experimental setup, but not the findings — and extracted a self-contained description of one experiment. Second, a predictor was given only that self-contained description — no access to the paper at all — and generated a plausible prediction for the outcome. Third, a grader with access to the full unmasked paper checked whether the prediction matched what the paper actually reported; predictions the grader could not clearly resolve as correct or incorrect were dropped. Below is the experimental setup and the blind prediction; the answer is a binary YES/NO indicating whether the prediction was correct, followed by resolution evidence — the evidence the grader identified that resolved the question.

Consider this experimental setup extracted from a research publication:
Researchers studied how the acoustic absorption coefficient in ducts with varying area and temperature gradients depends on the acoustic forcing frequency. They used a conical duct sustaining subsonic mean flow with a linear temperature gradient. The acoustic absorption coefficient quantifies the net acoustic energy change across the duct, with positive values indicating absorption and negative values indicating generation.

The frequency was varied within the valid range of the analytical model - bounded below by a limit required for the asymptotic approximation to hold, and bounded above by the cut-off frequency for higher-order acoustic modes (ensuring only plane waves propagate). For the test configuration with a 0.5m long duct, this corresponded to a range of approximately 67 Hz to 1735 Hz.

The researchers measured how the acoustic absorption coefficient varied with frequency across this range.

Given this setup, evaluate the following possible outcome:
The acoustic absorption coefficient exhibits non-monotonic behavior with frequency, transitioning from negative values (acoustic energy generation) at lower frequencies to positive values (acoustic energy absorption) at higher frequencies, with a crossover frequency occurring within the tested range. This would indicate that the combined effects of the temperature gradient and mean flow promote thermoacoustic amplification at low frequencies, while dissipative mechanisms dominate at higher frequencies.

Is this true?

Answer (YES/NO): NO